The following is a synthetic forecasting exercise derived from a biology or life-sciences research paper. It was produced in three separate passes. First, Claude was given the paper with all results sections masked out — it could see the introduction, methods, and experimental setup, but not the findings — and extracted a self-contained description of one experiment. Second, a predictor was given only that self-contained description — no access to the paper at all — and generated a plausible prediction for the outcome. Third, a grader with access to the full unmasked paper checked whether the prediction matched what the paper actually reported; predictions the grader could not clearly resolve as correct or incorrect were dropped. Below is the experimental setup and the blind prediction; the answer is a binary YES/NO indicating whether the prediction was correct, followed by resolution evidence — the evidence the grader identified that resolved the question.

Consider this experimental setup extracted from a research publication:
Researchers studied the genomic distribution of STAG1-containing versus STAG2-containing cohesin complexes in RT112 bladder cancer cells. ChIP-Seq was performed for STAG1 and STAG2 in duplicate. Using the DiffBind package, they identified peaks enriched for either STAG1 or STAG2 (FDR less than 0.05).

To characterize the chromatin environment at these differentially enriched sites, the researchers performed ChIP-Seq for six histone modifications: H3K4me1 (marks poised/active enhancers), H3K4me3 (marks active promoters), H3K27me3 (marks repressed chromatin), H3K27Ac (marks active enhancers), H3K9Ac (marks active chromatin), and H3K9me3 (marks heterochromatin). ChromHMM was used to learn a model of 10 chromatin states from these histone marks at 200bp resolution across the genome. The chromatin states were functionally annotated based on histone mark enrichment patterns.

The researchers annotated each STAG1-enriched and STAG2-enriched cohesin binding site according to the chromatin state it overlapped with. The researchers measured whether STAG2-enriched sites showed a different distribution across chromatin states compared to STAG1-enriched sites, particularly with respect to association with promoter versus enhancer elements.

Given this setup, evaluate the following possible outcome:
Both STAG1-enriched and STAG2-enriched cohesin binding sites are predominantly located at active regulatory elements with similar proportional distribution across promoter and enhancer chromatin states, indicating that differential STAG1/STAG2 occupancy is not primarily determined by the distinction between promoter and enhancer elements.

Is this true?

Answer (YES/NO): NO